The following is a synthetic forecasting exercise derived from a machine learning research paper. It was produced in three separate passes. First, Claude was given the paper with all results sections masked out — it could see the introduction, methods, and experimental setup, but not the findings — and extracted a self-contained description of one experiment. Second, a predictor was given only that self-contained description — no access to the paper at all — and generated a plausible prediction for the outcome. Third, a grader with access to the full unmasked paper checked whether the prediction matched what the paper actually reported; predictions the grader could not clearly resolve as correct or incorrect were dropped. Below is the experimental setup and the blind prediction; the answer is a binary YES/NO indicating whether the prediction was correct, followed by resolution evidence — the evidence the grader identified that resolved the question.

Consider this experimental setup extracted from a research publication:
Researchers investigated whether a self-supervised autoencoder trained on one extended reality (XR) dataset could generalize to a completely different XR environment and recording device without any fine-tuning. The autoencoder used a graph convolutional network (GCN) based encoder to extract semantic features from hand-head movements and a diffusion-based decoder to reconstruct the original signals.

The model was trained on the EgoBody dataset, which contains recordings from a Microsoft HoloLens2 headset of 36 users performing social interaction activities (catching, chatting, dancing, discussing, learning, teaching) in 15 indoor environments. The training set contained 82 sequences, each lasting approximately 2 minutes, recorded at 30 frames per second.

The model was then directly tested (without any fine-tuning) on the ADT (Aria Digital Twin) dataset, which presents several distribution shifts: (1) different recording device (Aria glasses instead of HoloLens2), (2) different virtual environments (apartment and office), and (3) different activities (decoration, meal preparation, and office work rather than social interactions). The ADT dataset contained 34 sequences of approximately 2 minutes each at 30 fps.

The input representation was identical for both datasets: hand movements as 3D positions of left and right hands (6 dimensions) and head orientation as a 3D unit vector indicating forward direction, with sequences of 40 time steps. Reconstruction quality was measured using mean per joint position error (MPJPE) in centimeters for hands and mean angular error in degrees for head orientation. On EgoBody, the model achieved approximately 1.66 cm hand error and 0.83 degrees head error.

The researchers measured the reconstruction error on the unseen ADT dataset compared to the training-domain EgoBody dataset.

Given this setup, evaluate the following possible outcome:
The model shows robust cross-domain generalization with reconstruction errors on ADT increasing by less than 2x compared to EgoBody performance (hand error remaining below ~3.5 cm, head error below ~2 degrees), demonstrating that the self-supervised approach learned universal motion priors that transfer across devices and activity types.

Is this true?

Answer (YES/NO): YES